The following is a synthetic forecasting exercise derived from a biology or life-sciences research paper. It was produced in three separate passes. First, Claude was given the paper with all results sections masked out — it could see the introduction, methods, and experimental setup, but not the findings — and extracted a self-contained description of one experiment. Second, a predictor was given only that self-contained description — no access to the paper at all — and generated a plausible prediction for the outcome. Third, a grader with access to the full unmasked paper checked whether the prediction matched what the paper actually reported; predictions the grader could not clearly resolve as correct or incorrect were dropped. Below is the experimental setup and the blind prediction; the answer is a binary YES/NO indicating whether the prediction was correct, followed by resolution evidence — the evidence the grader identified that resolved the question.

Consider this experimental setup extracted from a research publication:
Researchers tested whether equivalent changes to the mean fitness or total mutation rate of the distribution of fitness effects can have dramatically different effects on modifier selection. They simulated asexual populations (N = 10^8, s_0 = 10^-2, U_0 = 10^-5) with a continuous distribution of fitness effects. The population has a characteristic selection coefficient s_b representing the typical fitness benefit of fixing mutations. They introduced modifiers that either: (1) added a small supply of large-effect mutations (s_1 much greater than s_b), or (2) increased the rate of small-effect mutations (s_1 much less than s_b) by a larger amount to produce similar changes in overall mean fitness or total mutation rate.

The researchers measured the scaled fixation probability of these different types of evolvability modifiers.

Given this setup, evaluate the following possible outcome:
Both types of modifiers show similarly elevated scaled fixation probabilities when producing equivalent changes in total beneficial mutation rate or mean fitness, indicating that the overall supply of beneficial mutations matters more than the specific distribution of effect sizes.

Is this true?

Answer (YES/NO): NO